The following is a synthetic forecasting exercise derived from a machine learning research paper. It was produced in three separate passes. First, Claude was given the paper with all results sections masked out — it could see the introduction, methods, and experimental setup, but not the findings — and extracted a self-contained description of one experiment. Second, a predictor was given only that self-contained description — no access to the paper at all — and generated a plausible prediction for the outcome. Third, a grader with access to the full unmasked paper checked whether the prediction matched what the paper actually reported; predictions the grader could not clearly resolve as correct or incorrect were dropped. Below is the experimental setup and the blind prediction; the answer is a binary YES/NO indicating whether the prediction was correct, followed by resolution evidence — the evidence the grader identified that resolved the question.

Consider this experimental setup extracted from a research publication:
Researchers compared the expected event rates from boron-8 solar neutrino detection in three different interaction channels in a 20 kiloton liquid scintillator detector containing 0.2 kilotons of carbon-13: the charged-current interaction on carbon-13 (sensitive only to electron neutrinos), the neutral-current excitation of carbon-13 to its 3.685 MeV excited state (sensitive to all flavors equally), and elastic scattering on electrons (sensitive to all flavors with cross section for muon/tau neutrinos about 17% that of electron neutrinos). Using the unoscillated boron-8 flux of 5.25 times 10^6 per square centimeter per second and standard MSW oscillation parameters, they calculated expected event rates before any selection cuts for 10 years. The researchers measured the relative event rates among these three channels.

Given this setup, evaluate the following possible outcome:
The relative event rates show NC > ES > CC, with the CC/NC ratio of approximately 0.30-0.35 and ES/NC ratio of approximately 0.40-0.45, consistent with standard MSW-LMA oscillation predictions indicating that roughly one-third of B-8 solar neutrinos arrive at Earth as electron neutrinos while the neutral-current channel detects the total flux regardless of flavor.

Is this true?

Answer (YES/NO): NO